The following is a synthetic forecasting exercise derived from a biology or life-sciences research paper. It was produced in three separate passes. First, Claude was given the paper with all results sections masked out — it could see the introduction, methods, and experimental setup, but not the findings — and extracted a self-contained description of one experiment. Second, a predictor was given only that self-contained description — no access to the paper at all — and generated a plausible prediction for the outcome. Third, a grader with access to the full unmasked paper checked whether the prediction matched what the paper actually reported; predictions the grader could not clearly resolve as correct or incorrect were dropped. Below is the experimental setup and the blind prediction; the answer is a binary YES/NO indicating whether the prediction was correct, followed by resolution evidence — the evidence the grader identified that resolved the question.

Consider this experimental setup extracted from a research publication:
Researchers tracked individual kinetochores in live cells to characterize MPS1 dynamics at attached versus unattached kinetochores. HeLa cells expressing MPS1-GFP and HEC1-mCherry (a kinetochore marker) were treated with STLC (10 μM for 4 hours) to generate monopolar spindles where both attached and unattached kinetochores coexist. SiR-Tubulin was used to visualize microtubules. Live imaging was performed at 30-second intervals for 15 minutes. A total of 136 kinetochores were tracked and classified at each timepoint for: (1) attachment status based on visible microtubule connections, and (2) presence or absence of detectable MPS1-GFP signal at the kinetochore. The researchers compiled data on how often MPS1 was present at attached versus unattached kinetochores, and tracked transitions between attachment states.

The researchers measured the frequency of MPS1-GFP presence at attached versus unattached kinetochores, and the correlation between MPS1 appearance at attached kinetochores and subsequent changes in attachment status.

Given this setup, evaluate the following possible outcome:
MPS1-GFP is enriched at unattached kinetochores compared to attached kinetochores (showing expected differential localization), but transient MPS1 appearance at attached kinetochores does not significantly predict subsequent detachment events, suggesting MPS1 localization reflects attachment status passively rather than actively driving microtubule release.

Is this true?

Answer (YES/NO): NO